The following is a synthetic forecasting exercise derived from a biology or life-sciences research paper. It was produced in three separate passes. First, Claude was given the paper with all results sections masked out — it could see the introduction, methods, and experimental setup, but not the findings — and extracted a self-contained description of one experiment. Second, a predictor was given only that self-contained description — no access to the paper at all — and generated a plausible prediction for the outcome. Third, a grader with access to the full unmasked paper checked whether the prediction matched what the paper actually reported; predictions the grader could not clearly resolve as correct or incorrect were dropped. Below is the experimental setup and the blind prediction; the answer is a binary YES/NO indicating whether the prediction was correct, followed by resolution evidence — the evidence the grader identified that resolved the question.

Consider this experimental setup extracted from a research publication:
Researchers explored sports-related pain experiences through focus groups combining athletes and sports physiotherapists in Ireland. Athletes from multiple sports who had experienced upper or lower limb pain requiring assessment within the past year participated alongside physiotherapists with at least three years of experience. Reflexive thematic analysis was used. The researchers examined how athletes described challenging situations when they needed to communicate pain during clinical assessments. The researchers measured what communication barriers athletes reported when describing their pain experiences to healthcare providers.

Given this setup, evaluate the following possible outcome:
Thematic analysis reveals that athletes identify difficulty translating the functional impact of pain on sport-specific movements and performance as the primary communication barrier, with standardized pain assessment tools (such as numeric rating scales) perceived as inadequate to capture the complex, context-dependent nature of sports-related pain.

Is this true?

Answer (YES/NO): NO